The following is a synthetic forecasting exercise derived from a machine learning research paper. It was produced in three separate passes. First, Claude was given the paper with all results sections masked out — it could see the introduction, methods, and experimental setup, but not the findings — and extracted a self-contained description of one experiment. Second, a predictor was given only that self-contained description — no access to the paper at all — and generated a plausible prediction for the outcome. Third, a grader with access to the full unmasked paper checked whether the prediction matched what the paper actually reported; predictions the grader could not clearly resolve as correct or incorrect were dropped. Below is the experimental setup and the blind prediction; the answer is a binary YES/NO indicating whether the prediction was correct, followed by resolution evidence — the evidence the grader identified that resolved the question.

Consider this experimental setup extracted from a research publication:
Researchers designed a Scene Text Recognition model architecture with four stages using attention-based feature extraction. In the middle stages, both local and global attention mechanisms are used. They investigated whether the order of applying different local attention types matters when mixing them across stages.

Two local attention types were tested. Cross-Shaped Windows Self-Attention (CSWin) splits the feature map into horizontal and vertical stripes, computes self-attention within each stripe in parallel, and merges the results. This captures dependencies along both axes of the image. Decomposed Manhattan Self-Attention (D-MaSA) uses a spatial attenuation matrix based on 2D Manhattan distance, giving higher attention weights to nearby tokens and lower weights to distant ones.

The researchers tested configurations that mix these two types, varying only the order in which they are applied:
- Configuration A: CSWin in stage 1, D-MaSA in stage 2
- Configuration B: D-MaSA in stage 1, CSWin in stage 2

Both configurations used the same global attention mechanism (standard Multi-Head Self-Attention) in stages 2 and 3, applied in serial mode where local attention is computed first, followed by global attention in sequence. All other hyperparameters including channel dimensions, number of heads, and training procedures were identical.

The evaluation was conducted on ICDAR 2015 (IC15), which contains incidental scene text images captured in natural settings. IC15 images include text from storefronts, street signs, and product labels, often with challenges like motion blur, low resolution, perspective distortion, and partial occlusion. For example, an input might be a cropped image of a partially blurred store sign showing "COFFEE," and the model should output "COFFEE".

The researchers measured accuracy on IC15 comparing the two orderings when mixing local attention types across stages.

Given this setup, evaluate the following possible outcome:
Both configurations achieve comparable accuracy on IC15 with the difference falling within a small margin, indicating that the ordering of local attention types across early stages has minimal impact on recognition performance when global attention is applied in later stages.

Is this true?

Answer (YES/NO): YES